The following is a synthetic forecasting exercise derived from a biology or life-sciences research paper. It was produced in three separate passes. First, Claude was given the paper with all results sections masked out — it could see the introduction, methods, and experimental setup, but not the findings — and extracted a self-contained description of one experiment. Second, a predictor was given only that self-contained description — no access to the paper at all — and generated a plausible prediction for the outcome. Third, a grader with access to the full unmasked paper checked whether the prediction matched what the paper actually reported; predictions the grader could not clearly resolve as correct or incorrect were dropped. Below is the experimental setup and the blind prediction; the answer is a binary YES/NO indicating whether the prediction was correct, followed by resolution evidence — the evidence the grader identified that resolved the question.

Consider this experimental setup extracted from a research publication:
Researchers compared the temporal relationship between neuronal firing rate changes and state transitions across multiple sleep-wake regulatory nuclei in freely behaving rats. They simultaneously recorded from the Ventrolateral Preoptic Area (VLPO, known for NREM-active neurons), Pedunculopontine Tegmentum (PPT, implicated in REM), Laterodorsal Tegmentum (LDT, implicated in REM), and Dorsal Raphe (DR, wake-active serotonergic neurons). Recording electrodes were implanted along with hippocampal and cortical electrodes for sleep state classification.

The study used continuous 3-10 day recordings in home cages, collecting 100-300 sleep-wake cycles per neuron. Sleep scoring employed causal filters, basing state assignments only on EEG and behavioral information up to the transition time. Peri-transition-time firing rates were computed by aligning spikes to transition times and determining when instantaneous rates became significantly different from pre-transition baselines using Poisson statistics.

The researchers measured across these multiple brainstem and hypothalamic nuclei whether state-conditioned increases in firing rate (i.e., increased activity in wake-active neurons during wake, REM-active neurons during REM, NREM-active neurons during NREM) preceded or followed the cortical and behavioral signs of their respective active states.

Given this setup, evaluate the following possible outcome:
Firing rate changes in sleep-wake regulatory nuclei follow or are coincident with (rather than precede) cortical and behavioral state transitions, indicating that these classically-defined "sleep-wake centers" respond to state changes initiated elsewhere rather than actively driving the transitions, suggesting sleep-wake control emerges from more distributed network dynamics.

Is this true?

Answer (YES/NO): NO